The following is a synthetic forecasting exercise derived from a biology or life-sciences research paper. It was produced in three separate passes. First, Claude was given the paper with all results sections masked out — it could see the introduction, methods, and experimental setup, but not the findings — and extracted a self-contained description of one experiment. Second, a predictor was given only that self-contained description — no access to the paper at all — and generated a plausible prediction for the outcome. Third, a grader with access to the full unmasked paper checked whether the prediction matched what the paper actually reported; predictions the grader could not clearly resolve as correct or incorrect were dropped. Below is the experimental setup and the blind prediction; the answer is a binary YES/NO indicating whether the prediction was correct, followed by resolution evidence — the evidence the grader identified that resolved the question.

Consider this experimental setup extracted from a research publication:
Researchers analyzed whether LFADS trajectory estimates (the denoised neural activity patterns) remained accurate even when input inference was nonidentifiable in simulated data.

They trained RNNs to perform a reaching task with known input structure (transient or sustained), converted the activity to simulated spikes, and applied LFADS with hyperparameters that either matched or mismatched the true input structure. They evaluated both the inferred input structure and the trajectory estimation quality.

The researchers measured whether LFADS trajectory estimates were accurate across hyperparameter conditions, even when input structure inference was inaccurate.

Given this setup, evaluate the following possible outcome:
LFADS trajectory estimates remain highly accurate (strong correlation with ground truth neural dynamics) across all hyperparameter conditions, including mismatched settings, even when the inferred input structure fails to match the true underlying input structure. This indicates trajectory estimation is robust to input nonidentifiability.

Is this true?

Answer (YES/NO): YES